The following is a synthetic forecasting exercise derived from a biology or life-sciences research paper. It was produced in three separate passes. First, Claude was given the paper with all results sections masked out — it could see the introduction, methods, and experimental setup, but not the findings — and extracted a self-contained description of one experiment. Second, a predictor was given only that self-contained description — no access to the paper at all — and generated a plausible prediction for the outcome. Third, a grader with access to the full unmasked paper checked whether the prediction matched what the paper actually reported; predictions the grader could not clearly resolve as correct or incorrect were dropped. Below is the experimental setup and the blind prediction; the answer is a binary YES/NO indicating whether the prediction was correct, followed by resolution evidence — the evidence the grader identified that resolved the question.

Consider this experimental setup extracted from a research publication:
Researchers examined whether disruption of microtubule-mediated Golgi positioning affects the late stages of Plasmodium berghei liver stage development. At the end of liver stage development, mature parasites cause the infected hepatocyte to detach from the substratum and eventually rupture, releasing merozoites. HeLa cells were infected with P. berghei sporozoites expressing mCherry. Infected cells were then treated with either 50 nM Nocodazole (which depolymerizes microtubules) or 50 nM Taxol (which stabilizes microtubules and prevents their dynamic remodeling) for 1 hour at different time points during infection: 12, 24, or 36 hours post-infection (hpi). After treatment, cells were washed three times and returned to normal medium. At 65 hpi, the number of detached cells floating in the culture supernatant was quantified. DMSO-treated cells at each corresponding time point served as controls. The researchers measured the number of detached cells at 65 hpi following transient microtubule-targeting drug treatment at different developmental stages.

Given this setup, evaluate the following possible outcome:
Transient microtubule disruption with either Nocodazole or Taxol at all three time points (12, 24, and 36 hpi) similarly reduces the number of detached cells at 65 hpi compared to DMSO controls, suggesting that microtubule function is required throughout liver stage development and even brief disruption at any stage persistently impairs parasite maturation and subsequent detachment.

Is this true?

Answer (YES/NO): NO